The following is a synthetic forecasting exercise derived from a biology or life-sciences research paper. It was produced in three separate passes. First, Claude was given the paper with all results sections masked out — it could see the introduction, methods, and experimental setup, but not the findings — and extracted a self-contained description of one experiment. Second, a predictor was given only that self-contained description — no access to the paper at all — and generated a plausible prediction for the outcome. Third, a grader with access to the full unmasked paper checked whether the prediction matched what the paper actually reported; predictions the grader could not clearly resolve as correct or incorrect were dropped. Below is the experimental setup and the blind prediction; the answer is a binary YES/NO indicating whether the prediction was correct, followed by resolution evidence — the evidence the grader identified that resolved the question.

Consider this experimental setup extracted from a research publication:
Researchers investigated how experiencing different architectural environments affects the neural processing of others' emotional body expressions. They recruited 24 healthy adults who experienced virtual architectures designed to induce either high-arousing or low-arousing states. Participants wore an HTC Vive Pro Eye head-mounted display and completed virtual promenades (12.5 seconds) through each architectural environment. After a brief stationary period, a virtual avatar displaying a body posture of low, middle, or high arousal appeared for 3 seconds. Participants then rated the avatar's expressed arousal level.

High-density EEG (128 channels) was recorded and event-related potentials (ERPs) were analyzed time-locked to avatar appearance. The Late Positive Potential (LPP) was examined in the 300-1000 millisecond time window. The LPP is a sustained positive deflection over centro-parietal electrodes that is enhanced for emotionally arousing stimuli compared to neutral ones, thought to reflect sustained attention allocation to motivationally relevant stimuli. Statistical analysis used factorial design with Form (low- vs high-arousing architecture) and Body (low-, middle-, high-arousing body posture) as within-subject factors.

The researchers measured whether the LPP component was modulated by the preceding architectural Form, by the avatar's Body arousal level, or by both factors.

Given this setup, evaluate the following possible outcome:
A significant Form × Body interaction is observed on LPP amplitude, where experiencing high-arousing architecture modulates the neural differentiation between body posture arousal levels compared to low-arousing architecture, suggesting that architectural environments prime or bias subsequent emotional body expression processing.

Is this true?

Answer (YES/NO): NO